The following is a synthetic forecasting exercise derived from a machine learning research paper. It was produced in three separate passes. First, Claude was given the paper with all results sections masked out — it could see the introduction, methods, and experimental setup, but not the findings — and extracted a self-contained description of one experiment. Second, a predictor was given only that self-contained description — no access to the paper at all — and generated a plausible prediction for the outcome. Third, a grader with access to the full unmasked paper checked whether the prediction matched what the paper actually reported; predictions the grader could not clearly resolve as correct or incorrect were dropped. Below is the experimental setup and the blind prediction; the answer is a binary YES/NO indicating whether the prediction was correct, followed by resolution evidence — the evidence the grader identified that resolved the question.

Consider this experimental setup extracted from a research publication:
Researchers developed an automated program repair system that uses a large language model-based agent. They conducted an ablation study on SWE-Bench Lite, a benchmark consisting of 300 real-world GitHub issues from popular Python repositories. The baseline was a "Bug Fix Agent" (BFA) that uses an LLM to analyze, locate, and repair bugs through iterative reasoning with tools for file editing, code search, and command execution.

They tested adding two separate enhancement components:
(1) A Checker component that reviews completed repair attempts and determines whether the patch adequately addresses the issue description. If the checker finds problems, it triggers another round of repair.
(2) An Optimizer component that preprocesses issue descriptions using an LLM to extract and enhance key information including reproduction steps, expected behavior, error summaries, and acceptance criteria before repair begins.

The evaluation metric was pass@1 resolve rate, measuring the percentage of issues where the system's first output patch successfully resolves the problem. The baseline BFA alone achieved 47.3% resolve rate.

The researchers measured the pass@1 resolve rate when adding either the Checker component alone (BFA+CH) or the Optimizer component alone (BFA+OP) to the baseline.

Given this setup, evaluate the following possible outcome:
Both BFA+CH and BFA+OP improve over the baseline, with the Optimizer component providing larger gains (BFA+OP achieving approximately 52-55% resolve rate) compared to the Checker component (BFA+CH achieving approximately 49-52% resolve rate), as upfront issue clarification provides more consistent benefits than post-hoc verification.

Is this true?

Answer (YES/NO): NO